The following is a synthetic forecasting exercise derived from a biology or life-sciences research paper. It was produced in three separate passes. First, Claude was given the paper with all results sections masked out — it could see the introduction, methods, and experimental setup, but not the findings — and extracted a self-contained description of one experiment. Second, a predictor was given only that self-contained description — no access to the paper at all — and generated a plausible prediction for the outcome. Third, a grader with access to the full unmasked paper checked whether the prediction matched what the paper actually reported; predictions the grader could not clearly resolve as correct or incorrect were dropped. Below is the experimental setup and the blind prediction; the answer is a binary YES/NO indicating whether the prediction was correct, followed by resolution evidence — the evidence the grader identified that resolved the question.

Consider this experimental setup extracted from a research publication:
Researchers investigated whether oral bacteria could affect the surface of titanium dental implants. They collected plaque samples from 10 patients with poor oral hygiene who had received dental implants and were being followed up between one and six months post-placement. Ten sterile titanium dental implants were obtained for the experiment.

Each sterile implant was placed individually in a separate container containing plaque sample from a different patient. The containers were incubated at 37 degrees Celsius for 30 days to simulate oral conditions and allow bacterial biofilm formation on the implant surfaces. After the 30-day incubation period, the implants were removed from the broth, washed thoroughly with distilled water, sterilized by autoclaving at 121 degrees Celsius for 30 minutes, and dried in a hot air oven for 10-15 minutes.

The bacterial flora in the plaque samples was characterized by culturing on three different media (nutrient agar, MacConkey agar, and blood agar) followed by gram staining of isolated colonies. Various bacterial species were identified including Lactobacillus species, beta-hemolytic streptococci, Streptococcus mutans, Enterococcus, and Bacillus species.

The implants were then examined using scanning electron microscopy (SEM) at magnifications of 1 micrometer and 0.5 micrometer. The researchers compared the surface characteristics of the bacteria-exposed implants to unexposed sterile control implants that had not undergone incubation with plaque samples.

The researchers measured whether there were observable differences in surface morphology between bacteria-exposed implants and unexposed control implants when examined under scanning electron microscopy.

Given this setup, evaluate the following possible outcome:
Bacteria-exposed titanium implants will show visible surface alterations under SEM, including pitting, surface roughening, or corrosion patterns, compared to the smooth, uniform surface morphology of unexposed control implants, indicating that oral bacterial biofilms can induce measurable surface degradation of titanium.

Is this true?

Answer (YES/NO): YES